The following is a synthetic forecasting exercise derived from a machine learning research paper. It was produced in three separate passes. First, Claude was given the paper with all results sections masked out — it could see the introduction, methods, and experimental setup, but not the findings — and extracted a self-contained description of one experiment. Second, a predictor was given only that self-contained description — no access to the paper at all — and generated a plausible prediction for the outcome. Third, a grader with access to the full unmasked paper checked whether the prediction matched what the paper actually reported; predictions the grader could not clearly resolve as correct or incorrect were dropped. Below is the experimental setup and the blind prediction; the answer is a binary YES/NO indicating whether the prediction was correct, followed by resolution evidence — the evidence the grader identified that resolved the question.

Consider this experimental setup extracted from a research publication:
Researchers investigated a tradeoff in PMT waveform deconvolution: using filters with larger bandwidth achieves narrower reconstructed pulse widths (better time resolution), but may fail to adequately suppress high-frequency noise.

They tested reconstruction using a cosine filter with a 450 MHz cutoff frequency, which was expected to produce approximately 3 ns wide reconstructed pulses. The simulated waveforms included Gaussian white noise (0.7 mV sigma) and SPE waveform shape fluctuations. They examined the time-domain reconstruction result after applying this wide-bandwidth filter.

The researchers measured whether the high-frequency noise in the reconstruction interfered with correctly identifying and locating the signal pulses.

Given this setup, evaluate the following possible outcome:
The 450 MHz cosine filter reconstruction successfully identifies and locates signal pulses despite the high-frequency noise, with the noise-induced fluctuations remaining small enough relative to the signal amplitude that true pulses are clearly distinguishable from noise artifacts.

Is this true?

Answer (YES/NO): NO